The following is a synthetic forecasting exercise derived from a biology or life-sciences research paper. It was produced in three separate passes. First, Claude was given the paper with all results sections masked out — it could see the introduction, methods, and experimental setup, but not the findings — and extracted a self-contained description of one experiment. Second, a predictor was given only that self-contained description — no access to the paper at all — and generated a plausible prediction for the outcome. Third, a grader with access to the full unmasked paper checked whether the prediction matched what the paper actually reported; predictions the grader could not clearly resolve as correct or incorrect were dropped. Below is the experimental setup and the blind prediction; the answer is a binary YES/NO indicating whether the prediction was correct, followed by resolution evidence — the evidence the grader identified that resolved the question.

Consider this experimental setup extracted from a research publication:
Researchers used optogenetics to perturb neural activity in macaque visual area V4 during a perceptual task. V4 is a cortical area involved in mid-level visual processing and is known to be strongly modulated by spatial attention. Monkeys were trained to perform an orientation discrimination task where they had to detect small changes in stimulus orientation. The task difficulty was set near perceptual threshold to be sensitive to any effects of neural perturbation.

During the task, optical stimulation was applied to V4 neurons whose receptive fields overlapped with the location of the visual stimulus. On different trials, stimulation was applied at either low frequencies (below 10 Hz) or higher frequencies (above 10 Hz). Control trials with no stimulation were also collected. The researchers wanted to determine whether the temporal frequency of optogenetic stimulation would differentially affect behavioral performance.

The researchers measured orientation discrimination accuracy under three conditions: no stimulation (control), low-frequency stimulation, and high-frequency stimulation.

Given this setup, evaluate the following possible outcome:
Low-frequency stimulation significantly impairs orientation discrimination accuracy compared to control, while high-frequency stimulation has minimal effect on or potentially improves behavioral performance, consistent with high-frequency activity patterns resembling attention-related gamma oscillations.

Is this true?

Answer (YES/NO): YES